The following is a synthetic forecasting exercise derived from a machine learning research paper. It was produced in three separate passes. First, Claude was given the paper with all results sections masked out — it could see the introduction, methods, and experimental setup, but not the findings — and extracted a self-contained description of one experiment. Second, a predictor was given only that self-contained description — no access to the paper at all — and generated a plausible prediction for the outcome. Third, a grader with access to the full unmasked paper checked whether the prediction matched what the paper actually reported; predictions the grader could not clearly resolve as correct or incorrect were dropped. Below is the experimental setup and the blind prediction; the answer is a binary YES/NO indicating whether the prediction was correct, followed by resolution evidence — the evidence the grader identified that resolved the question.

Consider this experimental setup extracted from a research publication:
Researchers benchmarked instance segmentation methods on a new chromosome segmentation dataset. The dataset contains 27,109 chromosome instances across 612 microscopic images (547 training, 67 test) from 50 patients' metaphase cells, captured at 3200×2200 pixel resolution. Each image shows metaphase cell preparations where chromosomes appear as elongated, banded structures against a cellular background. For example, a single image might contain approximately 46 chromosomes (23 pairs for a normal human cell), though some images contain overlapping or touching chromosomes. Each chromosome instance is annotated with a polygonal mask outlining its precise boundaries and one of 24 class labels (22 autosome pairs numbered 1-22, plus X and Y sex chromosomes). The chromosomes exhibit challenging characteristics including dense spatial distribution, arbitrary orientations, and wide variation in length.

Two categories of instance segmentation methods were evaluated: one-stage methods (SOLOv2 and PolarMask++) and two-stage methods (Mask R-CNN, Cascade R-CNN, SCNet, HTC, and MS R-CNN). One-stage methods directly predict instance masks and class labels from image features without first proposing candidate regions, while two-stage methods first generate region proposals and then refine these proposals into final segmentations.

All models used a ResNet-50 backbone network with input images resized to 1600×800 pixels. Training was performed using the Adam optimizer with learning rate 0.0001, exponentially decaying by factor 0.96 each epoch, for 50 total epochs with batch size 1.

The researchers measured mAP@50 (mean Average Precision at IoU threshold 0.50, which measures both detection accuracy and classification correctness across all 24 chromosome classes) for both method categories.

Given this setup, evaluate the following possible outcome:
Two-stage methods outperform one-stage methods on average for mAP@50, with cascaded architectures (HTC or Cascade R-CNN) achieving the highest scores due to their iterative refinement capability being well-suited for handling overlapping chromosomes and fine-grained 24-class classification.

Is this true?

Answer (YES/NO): YES